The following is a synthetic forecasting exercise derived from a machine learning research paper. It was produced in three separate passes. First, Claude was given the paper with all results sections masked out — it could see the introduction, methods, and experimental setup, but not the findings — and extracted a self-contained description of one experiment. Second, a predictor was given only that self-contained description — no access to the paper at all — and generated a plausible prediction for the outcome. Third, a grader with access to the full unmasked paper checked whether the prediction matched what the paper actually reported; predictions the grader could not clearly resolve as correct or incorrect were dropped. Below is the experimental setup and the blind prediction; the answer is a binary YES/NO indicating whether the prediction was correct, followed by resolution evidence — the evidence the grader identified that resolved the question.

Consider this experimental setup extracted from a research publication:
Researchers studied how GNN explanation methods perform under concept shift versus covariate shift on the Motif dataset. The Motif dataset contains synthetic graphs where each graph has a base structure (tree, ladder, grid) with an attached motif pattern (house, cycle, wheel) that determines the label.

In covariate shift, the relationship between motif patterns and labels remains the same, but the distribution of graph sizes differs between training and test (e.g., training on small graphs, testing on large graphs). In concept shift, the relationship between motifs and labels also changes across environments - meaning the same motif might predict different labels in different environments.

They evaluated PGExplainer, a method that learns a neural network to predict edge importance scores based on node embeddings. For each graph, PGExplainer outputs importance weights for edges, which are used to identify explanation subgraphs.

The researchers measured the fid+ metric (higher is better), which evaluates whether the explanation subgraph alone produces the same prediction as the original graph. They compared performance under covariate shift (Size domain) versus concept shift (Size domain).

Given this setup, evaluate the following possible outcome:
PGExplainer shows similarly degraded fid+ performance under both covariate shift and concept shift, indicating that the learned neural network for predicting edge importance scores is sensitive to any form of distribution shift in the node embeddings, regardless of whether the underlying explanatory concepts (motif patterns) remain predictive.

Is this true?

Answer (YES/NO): NO